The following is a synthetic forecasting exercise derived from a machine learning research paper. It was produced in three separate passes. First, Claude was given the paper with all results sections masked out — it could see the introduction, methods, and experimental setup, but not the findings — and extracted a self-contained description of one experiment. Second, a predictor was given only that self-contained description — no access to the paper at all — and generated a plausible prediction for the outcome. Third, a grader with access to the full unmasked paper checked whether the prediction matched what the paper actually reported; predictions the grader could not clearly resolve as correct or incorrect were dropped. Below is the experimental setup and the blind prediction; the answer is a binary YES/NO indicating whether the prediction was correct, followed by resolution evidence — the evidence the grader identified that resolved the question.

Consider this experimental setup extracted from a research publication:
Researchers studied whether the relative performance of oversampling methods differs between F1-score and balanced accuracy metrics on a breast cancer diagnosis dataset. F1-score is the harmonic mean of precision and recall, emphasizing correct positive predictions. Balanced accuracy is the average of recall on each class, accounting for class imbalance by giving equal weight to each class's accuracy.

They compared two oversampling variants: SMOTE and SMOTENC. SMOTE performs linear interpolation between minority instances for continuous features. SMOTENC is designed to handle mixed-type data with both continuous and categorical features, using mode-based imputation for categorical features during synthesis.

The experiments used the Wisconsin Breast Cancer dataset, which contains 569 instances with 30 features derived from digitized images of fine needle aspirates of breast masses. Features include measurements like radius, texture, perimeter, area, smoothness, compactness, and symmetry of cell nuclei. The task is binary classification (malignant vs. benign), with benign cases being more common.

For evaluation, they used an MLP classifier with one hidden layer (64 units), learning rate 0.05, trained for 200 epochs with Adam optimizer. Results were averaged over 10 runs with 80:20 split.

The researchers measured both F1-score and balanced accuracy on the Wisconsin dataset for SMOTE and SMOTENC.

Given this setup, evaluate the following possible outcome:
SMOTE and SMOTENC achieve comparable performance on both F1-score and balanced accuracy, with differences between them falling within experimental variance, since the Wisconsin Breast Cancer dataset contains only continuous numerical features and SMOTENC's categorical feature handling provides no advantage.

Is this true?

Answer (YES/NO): YES